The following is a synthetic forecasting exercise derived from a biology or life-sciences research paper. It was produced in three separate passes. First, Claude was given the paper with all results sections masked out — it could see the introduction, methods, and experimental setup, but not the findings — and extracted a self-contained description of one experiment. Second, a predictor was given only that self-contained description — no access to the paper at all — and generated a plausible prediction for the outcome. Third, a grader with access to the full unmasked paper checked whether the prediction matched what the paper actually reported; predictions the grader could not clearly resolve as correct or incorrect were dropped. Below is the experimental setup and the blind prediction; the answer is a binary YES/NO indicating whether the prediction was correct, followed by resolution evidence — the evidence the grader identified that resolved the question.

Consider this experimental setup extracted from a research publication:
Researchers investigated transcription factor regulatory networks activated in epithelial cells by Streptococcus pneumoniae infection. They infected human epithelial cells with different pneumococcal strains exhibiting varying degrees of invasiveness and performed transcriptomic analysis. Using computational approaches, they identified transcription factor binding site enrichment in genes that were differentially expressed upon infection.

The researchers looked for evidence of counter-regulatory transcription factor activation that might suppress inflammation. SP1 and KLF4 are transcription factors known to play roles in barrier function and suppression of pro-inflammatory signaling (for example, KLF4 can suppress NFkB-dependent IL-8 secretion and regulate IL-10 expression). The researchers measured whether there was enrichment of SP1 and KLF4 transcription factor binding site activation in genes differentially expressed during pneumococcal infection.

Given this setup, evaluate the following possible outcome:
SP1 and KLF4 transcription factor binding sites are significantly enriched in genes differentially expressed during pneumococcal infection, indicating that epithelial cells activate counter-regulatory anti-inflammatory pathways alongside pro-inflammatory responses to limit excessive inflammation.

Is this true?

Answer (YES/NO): YES